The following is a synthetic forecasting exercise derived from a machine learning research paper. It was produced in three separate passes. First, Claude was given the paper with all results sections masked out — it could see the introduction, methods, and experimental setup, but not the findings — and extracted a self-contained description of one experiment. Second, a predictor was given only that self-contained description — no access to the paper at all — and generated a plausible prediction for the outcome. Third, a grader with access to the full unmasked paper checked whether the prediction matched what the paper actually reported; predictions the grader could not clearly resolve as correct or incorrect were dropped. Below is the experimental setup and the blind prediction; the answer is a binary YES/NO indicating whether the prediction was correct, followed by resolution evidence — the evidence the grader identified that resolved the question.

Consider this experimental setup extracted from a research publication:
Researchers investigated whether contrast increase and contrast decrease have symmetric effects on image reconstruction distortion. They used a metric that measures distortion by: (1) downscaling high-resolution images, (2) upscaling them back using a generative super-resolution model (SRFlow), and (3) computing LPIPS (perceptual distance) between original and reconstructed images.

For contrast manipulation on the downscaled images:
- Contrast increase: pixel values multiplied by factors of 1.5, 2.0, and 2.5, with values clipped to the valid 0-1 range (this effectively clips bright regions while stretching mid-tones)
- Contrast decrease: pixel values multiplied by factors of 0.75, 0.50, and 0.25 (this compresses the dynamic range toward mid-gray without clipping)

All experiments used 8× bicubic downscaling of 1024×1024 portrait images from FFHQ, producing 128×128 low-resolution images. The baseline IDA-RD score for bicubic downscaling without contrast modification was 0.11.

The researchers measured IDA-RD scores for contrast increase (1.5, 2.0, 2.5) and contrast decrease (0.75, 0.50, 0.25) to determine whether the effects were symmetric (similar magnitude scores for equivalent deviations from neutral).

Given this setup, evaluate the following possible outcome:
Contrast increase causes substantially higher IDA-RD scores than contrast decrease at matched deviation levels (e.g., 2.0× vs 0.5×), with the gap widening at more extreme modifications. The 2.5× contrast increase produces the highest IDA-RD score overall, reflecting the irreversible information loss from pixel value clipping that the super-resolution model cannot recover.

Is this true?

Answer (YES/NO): NO